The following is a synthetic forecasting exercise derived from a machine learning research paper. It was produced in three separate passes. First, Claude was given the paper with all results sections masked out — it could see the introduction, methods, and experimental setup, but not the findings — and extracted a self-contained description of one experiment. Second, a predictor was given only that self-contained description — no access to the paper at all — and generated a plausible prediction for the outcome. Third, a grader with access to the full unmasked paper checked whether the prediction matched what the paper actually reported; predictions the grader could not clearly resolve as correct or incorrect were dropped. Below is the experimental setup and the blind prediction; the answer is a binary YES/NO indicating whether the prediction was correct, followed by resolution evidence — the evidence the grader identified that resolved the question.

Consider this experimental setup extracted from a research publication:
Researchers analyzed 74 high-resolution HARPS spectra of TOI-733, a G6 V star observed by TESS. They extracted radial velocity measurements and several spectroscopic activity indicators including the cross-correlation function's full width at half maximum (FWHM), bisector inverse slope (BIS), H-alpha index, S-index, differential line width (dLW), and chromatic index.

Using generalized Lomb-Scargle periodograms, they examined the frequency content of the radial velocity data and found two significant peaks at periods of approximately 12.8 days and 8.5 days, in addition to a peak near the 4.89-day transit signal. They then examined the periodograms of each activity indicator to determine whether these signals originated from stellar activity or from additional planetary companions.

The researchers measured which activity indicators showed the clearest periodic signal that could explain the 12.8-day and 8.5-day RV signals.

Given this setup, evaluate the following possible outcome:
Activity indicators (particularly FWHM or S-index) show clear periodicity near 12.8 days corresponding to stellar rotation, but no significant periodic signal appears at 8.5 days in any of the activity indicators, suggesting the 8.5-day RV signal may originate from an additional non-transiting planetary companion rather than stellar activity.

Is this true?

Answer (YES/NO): NO